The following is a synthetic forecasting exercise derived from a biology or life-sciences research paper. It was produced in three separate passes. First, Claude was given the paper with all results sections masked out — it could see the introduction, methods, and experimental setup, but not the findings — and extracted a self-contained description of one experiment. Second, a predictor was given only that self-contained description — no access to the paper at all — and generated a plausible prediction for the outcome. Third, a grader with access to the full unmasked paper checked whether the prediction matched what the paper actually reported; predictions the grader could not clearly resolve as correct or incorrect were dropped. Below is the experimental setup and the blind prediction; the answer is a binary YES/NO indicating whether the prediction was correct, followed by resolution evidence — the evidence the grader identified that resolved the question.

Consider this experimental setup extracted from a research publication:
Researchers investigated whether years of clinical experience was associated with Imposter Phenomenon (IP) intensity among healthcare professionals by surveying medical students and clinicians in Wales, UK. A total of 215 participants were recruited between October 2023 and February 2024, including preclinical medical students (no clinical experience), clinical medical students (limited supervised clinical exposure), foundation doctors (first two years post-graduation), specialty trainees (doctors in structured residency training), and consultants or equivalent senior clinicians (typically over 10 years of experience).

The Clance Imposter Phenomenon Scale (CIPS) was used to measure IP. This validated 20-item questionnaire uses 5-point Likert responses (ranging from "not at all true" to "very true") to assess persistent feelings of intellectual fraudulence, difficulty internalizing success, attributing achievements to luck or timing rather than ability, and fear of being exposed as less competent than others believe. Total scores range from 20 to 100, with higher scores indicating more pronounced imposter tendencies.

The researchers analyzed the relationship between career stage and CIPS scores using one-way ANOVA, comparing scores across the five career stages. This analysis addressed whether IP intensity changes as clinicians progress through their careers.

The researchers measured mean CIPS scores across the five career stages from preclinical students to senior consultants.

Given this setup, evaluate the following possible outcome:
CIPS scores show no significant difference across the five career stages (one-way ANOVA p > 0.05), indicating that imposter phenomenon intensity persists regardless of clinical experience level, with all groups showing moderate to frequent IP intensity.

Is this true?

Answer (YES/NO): YES